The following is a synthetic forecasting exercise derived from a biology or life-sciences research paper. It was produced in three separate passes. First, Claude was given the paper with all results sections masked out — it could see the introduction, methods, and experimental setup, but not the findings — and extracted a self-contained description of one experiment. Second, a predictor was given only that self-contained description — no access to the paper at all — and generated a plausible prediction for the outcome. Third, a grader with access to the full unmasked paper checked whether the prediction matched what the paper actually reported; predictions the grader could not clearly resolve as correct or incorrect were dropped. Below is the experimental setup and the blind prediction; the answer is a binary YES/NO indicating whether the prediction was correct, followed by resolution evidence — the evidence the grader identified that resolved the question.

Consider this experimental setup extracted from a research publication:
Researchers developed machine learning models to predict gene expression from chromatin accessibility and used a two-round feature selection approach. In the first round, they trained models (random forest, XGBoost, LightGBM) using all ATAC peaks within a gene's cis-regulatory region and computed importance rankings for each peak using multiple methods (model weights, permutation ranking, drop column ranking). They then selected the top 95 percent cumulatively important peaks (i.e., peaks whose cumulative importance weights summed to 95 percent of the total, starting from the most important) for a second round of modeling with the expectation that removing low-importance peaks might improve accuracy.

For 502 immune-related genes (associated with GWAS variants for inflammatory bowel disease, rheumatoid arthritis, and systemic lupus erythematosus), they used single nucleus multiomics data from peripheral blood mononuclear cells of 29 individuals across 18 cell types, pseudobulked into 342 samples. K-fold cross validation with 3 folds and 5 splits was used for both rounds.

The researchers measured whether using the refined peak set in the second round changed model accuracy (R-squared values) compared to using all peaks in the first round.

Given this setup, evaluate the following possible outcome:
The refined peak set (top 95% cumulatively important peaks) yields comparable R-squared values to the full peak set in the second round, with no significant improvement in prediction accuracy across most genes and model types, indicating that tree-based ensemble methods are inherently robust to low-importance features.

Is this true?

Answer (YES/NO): YES